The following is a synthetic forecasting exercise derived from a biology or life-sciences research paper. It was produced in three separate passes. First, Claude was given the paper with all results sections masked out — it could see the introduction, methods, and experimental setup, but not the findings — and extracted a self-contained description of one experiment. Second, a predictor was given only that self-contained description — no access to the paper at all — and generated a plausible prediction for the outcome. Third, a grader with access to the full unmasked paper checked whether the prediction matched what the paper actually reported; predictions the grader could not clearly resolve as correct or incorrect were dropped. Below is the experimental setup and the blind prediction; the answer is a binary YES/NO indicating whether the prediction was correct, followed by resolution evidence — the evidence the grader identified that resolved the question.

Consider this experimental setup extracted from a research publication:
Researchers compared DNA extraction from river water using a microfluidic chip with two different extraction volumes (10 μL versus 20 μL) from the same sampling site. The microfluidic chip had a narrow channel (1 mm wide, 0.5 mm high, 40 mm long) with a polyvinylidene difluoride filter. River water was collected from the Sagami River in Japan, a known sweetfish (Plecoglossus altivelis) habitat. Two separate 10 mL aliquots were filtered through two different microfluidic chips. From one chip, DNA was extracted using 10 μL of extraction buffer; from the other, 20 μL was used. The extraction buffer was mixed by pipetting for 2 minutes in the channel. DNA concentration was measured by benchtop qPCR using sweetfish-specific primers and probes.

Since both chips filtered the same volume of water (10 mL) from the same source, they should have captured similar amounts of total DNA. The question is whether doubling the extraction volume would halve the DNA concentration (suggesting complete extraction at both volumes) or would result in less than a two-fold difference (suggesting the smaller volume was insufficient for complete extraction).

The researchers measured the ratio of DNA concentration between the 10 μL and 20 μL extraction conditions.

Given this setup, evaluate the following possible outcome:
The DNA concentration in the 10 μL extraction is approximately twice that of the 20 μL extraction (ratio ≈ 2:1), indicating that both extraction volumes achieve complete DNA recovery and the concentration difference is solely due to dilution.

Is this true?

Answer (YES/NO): YES